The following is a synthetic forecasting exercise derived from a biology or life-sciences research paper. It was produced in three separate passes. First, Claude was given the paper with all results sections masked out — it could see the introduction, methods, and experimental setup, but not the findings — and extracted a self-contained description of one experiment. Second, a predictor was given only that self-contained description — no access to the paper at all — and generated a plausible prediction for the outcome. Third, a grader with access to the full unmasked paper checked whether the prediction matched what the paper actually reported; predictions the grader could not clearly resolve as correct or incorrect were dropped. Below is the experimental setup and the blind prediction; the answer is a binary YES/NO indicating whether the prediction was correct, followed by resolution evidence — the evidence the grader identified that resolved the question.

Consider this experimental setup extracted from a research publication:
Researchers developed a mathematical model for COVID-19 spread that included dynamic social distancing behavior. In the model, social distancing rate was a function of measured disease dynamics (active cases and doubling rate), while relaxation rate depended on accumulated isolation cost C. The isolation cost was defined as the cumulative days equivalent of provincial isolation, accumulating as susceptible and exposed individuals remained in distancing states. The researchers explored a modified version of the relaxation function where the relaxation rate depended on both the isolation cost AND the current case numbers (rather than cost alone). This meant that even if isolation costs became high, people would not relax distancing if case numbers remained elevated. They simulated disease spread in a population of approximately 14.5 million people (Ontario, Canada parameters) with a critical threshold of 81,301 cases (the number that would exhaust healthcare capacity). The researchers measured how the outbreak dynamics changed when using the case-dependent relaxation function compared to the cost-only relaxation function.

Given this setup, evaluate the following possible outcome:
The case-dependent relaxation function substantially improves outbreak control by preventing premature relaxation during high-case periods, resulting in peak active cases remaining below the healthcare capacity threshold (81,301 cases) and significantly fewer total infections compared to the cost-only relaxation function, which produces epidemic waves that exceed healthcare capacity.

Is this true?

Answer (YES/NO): NO